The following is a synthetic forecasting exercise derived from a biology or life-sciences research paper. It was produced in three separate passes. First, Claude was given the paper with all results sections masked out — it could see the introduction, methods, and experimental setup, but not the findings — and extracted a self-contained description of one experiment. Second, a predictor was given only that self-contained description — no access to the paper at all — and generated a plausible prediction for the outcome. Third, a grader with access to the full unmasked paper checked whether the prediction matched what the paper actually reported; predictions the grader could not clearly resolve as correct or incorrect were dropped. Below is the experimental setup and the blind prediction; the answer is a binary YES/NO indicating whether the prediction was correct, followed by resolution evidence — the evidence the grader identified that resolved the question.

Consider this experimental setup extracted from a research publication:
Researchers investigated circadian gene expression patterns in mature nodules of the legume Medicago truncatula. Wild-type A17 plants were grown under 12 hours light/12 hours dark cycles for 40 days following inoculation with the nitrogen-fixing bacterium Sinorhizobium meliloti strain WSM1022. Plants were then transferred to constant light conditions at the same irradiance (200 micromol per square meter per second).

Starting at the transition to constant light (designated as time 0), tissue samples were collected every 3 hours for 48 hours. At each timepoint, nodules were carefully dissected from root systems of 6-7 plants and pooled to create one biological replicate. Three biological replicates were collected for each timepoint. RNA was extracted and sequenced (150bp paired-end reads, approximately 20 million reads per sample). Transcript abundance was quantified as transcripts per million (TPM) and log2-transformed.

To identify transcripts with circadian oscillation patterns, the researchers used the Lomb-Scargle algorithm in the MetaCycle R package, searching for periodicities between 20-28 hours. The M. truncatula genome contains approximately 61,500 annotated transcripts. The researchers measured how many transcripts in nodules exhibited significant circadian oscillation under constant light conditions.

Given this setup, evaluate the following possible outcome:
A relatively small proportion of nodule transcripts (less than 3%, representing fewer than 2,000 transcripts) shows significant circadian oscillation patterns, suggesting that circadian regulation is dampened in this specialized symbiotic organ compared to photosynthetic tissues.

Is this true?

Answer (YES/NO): NO